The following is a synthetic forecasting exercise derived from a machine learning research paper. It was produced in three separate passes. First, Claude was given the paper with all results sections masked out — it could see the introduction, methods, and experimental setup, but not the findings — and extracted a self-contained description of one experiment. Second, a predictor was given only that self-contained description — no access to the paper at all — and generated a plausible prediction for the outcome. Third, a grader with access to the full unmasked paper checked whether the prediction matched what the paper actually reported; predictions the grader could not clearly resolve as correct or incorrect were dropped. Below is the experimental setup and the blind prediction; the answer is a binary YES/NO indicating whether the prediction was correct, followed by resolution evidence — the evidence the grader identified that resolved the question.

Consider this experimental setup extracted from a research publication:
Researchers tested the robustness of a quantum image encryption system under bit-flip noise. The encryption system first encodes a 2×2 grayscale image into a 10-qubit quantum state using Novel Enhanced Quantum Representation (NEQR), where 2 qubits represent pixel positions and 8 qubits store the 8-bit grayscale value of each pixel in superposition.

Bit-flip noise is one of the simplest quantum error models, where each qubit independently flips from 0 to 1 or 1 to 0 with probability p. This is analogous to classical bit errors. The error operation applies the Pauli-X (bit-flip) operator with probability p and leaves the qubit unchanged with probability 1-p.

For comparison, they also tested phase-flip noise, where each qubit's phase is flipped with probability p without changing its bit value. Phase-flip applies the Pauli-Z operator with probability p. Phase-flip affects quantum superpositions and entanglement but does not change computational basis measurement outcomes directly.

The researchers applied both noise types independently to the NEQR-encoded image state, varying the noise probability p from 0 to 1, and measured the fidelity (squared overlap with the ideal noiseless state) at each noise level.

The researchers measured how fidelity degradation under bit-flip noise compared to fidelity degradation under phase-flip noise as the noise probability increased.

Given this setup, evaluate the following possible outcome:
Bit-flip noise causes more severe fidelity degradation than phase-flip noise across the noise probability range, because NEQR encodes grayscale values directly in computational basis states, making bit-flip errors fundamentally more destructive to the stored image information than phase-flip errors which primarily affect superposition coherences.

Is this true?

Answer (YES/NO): NO